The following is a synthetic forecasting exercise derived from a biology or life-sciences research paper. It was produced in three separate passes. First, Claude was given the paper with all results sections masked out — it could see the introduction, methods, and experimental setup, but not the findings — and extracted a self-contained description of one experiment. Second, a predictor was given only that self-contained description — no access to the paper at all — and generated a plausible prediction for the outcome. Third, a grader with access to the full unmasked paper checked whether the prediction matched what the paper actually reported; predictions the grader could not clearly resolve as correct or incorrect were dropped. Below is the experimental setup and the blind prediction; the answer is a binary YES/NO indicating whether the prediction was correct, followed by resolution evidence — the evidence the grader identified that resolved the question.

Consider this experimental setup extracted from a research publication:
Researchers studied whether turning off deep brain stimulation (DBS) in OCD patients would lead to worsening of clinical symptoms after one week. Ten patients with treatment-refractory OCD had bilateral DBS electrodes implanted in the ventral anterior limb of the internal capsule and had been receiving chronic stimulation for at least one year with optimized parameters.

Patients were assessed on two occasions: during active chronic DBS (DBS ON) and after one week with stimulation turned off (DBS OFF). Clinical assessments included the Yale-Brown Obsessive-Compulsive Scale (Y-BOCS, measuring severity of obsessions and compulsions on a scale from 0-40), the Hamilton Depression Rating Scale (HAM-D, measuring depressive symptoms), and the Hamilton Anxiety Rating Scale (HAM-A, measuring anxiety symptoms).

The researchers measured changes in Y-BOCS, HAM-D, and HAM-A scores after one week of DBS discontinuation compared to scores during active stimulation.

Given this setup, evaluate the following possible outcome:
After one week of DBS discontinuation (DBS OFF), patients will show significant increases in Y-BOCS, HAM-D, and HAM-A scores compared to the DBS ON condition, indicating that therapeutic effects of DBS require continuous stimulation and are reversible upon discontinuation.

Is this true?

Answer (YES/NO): YES